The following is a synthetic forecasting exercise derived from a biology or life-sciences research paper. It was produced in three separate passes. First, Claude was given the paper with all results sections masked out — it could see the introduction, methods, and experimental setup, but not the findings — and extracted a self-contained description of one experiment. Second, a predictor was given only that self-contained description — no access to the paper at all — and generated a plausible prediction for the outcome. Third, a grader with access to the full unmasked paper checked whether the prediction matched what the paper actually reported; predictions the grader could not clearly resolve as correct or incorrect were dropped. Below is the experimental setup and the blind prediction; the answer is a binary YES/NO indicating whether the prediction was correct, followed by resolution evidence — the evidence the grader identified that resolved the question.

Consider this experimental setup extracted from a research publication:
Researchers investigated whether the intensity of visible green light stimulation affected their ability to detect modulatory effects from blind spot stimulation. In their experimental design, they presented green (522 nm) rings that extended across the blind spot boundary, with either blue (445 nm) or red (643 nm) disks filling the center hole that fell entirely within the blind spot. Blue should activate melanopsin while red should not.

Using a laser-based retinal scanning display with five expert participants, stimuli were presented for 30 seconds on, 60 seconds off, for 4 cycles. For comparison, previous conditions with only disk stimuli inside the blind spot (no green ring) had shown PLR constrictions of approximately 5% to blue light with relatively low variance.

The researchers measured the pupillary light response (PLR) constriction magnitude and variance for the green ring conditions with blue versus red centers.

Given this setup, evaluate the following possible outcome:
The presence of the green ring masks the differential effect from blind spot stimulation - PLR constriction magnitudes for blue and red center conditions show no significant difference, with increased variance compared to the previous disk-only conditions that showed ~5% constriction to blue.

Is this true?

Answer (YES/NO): NO